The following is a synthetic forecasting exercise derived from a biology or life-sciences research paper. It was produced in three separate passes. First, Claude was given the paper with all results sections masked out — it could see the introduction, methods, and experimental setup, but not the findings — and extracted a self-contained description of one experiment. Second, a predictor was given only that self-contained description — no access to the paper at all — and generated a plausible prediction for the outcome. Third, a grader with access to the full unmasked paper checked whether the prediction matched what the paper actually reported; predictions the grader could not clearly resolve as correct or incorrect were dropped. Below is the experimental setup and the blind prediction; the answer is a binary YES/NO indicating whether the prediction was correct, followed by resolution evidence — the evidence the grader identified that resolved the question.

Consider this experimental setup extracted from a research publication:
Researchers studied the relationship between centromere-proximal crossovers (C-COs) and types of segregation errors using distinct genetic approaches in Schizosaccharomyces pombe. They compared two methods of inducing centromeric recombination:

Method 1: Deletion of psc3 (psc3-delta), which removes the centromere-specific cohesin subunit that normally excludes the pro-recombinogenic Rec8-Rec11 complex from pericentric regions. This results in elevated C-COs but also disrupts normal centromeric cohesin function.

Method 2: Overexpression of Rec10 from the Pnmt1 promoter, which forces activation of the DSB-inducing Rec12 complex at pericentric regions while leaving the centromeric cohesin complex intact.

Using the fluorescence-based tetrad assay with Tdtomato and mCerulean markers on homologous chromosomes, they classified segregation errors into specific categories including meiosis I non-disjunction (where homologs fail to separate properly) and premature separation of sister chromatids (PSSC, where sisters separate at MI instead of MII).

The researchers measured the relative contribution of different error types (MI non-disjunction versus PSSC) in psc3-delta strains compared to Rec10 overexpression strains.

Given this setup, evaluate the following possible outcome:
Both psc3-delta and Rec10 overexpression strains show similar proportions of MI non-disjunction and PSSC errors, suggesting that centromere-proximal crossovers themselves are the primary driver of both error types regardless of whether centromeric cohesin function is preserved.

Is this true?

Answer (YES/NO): NO